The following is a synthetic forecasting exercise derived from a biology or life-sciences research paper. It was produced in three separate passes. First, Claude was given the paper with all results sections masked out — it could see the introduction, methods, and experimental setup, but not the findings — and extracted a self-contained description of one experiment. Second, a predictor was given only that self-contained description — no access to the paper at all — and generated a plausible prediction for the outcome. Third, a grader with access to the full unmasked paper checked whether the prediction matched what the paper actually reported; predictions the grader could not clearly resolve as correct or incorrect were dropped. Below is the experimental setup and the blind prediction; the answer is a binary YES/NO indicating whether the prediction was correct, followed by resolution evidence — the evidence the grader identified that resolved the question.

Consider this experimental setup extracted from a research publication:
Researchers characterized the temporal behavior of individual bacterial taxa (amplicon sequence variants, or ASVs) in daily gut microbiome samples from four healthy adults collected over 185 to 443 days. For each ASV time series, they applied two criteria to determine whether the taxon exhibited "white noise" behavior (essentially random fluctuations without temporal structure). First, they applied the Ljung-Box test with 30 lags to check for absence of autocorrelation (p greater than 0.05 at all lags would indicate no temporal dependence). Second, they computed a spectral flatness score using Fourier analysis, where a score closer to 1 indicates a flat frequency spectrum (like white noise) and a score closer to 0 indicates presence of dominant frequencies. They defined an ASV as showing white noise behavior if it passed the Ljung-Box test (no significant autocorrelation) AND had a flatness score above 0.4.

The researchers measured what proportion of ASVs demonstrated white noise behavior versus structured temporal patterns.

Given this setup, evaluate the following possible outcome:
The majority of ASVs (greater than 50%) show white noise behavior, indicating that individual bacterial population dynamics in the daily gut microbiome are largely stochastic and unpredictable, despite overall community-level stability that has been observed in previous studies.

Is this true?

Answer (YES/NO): NO